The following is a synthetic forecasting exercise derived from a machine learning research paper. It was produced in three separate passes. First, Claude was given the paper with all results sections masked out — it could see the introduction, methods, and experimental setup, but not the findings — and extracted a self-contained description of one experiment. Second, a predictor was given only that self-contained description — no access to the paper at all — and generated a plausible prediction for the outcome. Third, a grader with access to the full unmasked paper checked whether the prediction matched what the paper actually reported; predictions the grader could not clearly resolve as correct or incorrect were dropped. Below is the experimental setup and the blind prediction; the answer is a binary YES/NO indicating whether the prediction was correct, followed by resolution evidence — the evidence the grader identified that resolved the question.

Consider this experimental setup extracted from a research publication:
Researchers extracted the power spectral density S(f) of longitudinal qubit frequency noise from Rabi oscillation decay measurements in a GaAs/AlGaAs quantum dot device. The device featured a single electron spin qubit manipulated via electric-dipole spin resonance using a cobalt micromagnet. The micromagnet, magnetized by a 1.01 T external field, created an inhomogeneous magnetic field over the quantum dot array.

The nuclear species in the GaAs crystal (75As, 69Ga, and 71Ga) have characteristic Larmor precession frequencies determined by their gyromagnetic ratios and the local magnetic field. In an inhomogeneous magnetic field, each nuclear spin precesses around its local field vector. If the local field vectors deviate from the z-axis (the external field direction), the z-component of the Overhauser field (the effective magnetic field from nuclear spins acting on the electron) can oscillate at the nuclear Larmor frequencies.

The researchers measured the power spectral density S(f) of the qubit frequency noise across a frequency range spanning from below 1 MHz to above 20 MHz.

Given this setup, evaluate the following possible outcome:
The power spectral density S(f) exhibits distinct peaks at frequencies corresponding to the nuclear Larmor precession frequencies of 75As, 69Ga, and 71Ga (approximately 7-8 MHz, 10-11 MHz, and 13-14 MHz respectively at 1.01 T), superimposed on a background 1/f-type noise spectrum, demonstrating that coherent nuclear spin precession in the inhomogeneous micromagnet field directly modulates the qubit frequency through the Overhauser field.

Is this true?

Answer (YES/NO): YES